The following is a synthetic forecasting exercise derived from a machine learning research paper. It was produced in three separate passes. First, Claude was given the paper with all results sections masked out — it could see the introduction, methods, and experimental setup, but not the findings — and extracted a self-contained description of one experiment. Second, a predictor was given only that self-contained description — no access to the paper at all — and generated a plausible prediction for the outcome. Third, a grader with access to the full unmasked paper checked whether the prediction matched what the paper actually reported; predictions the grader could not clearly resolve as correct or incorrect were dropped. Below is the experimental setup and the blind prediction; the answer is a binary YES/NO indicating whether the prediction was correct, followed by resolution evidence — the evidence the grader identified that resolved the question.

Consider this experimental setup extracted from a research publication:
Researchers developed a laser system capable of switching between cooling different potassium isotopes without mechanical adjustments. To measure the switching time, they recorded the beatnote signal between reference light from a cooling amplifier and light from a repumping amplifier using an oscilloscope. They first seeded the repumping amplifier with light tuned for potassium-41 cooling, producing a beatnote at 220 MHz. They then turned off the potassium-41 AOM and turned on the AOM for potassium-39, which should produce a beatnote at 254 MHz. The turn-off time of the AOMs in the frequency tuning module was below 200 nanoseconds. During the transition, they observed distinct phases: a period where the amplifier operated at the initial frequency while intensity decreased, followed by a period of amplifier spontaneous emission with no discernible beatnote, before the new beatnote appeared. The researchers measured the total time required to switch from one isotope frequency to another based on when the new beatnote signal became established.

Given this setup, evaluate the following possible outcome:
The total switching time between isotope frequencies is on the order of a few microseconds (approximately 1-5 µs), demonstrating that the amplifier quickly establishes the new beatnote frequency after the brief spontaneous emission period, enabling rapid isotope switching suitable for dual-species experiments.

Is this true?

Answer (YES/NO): YES